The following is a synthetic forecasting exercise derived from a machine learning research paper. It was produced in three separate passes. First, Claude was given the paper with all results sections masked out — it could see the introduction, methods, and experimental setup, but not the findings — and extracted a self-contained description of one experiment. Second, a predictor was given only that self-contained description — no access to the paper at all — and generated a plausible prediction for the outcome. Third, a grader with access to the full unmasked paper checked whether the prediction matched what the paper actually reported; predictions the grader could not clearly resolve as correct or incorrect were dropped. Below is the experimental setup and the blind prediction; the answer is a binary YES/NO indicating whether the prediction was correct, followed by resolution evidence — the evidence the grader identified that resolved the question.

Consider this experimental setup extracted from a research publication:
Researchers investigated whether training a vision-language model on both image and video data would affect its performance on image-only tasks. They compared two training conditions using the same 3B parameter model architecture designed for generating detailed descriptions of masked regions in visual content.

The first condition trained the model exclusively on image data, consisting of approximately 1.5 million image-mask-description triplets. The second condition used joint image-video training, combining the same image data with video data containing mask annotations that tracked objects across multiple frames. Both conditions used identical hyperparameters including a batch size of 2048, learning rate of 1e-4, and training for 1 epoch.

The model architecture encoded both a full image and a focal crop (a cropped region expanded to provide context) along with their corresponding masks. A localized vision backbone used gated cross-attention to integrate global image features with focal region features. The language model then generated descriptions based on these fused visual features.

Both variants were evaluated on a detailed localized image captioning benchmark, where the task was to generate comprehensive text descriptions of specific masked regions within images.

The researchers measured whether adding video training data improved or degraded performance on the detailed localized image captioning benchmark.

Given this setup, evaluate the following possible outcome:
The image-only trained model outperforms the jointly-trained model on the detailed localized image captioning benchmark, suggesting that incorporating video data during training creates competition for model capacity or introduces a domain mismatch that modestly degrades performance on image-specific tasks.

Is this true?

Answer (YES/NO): NO